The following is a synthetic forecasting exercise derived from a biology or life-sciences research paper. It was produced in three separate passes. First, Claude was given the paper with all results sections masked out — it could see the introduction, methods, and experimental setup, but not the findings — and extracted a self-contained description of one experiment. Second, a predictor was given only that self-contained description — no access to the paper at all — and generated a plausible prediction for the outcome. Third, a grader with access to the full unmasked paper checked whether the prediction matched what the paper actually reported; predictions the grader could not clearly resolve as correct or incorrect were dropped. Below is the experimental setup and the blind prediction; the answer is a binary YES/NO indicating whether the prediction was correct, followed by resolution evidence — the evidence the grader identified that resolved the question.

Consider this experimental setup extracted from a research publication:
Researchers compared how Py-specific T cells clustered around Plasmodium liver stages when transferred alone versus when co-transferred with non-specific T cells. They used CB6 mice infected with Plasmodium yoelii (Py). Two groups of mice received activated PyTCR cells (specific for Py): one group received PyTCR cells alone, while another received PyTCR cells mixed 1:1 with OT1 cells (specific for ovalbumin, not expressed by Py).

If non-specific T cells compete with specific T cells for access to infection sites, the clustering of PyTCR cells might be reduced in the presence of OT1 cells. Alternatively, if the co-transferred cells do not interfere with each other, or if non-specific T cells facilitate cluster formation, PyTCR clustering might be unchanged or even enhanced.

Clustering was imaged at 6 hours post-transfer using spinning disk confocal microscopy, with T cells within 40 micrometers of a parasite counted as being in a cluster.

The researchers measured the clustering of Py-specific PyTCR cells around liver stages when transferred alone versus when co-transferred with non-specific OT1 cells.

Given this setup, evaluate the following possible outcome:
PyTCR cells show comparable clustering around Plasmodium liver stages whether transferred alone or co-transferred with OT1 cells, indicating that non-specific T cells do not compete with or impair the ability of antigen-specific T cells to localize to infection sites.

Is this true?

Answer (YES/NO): YES